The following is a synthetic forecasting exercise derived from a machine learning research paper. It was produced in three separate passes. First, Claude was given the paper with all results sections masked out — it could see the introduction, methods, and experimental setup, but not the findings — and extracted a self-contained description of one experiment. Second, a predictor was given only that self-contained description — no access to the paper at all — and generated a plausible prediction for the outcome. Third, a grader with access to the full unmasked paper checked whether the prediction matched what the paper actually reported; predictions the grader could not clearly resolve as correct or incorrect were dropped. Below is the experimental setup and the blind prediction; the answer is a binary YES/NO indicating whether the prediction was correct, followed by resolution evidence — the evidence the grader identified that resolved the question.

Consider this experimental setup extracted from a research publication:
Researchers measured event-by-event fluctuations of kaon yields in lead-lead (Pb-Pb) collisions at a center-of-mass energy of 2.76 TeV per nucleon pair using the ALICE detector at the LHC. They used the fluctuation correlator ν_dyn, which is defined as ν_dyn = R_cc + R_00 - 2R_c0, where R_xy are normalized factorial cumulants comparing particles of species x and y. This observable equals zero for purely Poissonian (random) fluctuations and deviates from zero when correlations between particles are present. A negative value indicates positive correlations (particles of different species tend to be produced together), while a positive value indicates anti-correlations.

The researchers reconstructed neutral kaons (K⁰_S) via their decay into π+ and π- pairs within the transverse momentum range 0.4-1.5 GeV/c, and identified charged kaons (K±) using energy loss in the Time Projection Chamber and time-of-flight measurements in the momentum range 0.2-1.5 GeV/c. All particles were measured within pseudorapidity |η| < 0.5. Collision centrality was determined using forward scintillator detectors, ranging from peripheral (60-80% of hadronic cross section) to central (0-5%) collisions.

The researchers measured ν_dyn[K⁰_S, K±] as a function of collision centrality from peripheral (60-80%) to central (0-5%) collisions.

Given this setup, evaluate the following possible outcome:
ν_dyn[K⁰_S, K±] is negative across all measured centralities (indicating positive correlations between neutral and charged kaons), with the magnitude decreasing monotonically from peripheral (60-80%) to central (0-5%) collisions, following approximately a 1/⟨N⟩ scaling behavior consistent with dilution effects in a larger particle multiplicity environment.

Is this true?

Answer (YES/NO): NO